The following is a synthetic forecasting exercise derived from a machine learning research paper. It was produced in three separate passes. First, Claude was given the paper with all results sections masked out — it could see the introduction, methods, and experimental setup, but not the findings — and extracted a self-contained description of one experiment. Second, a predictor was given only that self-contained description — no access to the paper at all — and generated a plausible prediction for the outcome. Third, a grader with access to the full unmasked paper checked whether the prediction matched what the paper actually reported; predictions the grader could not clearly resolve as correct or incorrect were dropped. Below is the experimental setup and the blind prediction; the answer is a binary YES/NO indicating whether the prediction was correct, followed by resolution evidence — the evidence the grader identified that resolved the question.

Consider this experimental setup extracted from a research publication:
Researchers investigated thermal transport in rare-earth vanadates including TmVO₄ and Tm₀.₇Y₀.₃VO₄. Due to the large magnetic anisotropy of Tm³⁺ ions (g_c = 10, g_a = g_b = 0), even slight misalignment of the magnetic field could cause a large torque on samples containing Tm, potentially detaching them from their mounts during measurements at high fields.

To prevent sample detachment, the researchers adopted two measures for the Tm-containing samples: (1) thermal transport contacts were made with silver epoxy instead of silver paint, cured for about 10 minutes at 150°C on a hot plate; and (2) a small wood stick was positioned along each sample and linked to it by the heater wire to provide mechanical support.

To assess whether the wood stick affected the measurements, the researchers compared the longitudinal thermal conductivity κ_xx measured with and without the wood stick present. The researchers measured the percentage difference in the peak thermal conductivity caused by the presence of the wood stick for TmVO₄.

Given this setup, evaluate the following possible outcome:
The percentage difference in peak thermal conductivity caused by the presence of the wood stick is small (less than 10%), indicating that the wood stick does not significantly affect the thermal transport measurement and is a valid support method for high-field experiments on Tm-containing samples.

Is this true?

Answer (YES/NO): YES